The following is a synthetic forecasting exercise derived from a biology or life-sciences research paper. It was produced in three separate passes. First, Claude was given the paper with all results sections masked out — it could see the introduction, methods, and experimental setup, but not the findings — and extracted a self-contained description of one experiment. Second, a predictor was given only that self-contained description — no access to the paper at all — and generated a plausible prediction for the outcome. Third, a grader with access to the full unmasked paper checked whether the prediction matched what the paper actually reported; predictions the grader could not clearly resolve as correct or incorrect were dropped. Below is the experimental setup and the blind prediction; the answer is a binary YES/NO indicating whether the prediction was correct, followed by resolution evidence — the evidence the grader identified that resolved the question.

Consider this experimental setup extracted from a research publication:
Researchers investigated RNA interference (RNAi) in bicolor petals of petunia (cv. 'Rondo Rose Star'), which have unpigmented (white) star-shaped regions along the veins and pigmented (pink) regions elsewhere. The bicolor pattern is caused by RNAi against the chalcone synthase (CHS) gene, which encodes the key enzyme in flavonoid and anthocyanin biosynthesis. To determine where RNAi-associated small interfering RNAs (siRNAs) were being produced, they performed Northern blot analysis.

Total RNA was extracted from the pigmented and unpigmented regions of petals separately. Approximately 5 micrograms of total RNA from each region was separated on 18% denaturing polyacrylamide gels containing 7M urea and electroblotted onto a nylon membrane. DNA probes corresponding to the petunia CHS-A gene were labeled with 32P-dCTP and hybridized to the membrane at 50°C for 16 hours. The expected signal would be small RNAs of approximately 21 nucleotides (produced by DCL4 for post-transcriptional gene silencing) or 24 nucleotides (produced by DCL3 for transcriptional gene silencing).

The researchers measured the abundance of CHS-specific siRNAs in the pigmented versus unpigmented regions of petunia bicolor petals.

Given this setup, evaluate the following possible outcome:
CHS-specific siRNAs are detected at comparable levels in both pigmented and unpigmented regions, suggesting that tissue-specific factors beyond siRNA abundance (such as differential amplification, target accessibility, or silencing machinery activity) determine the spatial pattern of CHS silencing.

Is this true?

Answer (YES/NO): NO